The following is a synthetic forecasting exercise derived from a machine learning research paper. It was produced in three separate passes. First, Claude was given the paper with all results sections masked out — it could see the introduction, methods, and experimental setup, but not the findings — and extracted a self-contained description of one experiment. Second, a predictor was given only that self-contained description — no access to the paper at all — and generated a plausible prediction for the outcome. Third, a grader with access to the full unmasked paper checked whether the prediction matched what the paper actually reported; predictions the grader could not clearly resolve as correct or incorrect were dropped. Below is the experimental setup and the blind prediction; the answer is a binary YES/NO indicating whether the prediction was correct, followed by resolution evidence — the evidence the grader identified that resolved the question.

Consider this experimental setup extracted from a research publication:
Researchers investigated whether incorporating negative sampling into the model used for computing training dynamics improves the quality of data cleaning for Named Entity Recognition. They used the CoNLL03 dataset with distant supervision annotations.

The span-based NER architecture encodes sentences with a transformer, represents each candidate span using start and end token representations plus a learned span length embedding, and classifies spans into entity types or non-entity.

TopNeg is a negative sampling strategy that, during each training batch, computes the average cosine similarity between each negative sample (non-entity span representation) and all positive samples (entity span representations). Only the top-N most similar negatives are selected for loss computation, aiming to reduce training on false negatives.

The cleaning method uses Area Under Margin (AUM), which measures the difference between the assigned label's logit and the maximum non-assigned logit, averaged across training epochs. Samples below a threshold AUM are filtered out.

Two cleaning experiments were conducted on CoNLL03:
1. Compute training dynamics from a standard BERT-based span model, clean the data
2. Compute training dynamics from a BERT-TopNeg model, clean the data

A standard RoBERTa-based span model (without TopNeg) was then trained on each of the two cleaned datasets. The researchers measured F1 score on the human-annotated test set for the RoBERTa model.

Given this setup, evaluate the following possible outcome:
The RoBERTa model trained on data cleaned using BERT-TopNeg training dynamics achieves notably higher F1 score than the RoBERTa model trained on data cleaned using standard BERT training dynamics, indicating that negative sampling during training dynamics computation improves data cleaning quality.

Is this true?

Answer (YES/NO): YES